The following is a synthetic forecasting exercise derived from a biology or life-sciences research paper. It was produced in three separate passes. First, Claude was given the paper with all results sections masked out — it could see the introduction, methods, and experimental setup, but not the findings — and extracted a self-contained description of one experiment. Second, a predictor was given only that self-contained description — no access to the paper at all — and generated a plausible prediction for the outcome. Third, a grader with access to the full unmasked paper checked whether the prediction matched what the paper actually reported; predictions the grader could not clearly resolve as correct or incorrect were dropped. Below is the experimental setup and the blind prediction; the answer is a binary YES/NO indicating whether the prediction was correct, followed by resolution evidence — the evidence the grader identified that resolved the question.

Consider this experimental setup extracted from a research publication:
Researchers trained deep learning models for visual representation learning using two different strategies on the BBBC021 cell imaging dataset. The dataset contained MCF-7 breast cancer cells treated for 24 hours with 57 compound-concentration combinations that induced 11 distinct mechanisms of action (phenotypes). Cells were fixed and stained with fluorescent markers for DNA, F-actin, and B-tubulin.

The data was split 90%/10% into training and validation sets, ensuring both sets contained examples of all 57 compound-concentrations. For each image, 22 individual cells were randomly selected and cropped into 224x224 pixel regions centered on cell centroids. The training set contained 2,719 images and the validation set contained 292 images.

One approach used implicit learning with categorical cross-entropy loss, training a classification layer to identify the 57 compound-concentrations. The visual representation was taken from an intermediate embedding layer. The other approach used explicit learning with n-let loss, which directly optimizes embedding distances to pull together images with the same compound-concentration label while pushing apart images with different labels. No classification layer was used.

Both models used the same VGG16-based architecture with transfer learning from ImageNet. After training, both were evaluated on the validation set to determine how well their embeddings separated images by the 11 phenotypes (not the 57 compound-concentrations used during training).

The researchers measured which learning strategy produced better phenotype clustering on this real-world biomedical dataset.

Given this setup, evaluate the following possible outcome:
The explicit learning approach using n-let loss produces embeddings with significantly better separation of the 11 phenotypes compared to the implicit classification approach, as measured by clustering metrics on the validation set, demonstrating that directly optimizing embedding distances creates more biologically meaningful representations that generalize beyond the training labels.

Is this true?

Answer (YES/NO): NO